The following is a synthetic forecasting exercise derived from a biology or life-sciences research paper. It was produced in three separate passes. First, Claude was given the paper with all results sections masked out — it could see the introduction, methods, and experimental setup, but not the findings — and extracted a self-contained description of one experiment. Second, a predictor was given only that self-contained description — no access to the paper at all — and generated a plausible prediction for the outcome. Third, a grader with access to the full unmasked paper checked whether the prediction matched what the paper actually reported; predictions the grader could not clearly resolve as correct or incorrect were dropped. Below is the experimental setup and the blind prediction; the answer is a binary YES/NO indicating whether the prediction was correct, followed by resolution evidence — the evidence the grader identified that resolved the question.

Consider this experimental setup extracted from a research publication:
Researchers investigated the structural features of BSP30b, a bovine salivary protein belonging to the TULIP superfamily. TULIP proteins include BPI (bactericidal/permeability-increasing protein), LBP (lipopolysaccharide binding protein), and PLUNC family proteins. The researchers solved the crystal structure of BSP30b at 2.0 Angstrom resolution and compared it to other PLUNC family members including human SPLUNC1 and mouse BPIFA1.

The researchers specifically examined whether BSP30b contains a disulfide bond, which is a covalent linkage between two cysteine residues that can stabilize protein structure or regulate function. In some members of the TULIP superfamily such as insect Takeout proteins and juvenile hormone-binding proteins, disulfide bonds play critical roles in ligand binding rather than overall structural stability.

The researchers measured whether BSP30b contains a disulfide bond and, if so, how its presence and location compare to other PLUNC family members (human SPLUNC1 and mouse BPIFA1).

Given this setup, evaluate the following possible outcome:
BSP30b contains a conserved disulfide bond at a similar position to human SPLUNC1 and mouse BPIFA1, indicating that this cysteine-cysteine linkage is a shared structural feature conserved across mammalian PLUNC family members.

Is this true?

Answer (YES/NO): YES